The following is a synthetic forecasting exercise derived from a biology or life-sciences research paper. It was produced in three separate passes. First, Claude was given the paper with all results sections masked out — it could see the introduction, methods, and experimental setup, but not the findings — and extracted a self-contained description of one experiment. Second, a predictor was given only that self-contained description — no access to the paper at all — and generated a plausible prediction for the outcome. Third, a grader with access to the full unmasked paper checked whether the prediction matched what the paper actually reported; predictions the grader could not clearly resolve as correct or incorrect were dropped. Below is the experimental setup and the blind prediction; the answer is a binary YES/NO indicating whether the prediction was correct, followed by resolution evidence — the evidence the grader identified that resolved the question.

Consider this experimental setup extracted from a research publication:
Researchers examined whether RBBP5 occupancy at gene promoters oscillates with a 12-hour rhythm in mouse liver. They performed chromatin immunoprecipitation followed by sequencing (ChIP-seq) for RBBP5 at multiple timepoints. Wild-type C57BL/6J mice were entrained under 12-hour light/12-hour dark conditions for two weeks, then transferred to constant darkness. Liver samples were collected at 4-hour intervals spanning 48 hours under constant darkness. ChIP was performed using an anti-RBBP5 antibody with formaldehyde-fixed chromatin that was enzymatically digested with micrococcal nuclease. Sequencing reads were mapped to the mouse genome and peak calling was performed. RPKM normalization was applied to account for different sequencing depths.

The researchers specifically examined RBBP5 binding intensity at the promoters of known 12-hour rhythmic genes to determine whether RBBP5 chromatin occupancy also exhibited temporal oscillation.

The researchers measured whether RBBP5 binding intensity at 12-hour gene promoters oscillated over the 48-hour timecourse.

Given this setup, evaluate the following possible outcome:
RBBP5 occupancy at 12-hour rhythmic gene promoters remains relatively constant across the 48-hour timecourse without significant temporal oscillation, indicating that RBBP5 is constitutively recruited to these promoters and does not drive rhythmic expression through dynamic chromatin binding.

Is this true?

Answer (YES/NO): NO